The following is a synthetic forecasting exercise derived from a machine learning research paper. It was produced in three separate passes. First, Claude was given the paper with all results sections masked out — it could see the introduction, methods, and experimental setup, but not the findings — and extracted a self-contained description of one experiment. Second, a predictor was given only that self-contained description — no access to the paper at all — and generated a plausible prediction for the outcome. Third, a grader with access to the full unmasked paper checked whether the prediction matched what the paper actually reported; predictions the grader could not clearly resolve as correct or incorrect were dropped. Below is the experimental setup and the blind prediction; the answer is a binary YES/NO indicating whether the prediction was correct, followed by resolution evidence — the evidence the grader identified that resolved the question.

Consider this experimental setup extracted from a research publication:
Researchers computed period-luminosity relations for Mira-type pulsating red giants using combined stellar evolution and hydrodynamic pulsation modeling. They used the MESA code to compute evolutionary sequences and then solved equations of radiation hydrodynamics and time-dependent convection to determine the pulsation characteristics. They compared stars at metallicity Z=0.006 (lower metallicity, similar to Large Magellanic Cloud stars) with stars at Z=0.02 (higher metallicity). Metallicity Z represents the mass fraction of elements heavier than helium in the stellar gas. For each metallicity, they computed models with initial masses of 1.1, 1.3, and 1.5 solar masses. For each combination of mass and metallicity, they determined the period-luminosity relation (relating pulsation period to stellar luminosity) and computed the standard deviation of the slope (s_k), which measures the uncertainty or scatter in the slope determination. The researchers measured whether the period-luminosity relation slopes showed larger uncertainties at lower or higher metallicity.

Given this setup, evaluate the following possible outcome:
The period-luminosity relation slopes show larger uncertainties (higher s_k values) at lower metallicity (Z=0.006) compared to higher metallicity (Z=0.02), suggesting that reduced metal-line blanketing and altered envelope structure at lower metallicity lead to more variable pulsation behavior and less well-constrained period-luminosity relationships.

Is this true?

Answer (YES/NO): NO